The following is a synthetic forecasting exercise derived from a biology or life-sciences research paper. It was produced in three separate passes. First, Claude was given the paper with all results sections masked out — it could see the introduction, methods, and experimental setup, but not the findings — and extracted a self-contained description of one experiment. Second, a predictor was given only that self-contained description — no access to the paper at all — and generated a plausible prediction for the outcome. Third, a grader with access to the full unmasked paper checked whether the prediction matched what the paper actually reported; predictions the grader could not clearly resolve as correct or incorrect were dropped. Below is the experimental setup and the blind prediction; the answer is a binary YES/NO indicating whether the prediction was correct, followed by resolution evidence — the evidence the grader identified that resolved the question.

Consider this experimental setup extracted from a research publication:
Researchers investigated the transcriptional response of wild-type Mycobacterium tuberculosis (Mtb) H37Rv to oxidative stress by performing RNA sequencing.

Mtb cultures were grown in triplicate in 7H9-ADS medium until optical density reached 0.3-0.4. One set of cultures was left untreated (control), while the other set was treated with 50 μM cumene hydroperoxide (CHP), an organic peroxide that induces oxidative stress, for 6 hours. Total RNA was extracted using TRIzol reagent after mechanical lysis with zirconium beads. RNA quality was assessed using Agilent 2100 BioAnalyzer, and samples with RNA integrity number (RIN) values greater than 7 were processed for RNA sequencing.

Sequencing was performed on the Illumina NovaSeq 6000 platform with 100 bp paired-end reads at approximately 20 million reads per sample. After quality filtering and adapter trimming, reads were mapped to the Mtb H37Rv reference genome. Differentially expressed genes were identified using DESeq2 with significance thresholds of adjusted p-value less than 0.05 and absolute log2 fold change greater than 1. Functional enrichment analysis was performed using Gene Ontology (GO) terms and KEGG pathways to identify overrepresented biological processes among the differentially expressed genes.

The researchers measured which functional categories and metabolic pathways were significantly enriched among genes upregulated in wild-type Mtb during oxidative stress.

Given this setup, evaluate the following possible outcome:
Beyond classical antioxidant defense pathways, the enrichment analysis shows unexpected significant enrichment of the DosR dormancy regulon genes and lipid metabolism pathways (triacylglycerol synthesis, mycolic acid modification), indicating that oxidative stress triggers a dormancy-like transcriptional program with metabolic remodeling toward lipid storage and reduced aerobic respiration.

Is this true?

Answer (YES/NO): NO